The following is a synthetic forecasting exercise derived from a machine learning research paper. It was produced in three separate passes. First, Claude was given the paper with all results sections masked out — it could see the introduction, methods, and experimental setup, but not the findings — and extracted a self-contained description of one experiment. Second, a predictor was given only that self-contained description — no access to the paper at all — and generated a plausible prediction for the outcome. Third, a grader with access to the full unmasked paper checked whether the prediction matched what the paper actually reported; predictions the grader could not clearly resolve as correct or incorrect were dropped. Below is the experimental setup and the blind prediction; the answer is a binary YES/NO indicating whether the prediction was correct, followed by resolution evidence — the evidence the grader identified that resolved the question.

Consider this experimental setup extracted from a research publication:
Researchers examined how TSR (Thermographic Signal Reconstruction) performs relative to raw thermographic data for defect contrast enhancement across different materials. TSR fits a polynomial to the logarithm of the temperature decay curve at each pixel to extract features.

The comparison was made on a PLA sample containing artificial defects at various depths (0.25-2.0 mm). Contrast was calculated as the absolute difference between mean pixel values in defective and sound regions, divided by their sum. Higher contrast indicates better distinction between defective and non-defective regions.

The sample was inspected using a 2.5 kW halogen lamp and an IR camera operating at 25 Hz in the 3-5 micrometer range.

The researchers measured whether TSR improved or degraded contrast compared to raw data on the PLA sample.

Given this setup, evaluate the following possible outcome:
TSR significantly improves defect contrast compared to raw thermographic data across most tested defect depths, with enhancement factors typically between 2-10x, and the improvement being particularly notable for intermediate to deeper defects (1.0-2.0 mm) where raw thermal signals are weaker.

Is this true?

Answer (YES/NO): NO